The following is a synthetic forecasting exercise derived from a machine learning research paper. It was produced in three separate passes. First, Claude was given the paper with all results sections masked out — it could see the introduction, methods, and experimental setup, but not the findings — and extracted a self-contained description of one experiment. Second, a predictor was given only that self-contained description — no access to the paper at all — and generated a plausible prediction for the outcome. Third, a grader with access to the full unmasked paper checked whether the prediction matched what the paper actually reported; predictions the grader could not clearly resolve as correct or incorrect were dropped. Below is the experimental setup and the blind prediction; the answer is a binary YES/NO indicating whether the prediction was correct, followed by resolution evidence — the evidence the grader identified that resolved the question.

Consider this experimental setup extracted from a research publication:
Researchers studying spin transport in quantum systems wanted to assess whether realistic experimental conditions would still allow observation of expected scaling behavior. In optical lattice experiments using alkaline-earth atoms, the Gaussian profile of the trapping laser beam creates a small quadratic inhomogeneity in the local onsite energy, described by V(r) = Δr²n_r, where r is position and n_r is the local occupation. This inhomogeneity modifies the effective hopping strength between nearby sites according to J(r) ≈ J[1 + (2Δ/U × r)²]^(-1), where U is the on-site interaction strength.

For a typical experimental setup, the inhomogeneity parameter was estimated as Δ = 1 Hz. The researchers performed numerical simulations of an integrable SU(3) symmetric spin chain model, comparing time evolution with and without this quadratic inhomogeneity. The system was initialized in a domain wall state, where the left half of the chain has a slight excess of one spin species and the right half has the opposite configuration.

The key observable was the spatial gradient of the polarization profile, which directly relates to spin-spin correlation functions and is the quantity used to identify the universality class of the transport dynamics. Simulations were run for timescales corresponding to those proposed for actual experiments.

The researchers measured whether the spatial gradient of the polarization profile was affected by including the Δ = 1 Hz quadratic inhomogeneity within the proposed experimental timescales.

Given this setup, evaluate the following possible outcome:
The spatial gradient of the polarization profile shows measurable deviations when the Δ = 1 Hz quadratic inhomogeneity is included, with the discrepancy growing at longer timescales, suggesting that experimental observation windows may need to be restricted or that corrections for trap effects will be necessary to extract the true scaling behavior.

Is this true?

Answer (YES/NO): NO